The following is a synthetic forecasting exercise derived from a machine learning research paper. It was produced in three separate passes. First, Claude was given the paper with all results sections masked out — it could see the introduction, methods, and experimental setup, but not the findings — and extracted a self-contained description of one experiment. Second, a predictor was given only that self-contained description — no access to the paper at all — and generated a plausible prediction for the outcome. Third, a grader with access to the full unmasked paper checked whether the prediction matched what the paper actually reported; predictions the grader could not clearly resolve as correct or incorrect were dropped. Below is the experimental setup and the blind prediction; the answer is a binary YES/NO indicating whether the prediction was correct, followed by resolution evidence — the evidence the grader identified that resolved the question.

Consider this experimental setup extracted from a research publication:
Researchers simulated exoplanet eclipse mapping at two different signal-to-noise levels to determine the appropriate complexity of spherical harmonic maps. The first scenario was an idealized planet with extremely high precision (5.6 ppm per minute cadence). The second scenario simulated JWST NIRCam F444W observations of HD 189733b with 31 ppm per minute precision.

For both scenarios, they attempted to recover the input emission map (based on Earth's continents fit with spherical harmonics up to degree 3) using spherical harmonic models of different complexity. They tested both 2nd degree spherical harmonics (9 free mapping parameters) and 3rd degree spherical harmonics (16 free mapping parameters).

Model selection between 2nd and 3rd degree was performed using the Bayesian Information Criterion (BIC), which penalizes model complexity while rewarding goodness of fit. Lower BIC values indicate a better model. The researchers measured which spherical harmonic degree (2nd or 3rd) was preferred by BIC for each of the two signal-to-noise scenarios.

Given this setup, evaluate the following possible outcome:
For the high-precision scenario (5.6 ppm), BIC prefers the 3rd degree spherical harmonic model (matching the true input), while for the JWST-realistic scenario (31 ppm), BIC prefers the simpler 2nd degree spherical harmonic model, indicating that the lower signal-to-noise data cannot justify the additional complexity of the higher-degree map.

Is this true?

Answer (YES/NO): YES